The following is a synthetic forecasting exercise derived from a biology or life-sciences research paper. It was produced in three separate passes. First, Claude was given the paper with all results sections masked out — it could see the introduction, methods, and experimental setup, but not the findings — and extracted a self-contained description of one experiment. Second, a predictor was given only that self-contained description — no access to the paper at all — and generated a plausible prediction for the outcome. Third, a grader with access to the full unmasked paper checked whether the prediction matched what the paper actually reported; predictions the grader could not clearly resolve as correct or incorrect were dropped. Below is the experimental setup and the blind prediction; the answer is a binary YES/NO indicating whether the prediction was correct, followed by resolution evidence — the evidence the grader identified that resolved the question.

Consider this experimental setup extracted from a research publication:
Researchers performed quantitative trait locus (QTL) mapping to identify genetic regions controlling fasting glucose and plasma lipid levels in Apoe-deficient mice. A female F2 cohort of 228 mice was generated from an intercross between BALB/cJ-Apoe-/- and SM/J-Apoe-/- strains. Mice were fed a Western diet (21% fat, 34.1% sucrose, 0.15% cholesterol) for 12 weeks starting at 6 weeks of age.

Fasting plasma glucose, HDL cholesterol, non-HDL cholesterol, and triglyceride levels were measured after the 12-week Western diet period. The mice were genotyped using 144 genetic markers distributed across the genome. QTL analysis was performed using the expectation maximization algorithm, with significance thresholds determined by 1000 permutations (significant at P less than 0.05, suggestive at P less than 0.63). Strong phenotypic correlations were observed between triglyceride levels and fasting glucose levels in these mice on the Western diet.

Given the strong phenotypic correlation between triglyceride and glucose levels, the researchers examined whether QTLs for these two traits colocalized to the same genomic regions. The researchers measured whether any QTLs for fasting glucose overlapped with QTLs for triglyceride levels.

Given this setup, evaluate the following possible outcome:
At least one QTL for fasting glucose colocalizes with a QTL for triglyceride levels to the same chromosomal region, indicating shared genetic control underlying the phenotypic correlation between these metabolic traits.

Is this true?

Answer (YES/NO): NO